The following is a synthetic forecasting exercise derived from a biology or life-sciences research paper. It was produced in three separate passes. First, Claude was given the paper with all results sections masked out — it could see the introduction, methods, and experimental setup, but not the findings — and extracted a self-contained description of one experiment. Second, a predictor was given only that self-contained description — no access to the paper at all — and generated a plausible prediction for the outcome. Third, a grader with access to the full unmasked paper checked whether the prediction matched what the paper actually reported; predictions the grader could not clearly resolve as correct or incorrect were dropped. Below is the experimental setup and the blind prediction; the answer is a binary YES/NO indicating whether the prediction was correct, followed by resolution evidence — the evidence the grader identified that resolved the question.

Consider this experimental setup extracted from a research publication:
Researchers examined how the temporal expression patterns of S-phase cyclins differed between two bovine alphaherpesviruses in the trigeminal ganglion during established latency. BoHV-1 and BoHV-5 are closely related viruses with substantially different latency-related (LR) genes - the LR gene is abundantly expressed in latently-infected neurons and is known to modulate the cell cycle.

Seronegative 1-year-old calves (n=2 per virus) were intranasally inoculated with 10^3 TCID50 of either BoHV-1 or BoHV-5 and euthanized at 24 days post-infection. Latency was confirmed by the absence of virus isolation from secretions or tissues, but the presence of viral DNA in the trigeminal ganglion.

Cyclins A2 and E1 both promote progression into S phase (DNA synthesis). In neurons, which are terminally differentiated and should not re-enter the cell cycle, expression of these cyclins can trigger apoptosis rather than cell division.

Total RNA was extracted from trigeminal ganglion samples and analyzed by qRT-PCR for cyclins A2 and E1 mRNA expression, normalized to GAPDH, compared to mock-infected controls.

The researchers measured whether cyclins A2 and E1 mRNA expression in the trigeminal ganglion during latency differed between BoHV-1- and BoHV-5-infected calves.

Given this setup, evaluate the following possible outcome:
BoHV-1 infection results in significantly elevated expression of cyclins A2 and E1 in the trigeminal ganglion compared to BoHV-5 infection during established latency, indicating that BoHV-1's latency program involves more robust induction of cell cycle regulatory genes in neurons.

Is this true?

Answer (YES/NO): NO